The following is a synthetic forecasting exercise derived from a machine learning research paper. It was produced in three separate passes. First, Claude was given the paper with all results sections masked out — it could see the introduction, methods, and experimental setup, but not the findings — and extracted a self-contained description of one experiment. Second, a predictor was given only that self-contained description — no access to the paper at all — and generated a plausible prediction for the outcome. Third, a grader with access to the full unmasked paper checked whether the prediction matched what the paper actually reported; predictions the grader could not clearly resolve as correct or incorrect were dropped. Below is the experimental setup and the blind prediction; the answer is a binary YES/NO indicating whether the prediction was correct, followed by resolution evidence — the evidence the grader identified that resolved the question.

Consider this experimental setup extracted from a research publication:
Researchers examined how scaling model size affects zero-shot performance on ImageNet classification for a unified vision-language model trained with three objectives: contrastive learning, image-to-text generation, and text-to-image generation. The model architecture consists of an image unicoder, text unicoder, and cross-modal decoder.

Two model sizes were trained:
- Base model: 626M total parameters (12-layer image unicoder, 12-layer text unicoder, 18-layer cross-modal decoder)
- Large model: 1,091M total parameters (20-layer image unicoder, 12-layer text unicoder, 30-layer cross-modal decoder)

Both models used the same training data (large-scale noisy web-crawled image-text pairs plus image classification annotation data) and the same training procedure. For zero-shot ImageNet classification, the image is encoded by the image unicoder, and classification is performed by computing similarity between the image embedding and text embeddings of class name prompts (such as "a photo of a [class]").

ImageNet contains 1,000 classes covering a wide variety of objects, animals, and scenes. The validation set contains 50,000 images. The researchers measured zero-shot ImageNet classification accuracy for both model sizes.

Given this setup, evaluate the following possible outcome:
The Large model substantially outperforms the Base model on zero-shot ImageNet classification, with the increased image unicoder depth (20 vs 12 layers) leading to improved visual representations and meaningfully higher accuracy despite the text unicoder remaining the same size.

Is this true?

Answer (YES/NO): YES